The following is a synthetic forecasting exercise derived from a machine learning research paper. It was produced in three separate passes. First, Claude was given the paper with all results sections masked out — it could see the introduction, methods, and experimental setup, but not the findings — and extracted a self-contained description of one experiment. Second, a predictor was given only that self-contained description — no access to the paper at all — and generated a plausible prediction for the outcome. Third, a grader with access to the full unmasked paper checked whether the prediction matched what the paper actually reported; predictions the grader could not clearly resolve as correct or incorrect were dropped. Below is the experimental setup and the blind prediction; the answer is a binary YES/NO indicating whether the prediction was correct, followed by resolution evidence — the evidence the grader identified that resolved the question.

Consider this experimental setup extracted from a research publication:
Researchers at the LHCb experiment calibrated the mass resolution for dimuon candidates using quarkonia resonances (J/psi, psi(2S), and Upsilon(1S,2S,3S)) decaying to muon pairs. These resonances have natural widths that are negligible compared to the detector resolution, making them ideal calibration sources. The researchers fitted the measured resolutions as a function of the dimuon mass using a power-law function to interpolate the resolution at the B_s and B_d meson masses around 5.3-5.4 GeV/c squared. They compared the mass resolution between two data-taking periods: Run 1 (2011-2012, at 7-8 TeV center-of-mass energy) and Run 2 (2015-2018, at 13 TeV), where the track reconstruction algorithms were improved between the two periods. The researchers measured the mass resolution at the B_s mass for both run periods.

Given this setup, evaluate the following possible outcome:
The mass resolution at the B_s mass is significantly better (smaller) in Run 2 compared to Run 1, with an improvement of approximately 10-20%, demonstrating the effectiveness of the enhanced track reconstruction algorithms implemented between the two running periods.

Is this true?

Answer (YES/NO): NO